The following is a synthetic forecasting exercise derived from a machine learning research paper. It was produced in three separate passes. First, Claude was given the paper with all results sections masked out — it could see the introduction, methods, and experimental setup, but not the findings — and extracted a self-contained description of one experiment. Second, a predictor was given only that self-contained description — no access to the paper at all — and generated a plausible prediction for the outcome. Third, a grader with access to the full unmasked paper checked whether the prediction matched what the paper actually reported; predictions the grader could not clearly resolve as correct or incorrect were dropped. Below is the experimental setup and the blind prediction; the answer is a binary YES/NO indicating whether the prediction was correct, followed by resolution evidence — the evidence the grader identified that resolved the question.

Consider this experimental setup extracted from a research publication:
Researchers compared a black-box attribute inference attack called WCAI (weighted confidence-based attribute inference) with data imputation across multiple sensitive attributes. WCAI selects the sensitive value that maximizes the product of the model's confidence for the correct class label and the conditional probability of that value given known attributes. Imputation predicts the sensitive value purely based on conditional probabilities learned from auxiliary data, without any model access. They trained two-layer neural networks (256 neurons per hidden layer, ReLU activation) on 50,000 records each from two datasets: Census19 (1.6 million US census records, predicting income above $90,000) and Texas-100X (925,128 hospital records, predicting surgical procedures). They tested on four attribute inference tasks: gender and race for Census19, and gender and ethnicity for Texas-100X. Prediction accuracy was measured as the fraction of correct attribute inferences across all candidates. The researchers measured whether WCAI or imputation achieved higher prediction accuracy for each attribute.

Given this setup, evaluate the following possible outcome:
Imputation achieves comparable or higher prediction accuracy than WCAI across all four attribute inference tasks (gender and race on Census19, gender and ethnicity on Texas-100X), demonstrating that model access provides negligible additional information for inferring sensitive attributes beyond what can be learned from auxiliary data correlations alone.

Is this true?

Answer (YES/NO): NO